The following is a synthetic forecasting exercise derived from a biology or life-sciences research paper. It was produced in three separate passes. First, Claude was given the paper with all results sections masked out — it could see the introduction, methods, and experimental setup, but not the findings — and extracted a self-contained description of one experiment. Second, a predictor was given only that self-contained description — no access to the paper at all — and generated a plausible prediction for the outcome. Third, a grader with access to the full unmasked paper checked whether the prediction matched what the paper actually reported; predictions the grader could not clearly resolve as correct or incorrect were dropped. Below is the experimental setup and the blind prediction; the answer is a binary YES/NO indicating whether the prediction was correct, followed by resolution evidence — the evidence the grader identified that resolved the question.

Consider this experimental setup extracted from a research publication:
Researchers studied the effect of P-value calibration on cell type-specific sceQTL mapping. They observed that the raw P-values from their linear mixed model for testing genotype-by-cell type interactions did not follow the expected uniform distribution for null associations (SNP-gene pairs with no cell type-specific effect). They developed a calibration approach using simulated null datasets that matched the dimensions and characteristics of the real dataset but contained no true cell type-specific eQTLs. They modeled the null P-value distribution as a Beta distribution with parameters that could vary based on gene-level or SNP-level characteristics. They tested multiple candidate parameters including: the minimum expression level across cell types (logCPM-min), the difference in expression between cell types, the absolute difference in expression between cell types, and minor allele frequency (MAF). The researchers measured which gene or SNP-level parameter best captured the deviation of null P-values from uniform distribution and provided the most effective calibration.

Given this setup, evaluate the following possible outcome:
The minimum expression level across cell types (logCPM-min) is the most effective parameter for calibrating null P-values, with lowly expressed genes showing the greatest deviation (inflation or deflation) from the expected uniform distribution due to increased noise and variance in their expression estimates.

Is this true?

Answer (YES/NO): NO